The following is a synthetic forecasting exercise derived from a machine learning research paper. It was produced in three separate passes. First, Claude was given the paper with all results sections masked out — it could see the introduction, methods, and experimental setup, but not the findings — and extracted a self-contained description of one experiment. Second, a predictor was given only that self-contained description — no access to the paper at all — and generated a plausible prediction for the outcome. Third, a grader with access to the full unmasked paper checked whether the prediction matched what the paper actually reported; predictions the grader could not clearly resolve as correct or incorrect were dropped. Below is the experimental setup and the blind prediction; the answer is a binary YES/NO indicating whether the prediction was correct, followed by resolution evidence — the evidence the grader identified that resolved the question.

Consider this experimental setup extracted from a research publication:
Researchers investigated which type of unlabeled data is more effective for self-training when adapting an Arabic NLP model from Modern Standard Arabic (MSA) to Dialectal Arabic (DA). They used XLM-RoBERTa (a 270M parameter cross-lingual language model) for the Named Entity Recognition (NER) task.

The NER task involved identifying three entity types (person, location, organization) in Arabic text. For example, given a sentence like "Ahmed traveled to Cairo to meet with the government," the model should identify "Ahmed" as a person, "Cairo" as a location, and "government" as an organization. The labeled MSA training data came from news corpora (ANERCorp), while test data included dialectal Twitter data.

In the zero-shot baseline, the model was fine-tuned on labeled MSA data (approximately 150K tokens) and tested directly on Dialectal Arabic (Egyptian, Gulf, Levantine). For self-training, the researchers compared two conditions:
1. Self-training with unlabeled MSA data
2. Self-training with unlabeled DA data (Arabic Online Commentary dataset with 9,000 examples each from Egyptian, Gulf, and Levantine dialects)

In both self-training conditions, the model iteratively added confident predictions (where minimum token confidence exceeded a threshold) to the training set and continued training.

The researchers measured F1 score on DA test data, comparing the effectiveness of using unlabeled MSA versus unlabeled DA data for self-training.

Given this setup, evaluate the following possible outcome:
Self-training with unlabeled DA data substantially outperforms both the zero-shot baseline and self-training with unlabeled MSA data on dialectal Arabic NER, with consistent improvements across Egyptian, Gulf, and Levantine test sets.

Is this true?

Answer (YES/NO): NO